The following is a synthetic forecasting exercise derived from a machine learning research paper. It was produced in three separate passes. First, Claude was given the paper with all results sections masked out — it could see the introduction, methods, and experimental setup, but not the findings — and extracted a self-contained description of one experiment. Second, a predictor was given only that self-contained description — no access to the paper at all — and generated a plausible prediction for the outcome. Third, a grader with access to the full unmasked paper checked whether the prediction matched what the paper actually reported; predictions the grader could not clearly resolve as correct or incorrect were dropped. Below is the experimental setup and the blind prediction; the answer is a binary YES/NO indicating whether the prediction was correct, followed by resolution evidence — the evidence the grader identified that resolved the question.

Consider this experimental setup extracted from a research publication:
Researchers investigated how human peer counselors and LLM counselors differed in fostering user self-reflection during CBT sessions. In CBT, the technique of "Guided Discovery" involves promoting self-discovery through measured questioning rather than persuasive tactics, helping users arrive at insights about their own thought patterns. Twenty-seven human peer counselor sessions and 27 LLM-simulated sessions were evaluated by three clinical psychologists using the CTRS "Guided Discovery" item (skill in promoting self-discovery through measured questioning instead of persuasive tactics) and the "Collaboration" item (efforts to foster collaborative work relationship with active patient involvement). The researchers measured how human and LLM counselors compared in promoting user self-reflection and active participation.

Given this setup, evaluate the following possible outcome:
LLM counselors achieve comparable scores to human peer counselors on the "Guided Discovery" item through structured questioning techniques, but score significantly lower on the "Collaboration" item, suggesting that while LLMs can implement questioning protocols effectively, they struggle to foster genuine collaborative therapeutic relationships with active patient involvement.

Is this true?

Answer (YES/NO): NO